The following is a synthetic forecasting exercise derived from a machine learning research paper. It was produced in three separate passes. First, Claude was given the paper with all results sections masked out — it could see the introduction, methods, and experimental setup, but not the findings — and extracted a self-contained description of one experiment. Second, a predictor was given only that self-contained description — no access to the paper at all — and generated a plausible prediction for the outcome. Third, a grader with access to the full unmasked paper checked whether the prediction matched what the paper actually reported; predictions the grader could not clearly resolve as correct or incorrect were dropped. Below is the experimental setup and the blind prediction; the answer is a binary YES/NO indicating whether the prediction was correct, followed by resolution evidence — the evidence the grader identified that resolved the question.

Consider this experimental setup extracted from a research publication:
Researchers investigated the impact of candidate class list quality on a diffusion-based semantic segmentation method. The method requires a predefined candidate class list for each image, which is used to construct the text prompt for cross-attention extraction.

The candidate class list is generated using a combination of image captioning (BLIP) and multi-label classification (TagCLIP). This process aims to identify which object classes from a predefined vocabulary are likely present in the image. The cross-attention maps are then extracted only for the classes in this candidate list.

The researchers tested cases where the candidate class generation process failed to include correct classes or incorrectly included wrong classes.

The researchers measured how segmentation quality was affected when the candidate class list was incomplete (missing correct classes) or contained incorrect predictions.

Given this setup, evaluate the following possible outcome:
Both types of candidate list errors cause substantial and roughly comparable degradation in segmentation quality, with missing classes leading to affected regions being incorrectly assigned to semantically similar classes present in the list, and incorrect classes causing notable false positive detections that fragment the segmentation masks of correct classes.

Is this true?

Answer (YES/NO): NO